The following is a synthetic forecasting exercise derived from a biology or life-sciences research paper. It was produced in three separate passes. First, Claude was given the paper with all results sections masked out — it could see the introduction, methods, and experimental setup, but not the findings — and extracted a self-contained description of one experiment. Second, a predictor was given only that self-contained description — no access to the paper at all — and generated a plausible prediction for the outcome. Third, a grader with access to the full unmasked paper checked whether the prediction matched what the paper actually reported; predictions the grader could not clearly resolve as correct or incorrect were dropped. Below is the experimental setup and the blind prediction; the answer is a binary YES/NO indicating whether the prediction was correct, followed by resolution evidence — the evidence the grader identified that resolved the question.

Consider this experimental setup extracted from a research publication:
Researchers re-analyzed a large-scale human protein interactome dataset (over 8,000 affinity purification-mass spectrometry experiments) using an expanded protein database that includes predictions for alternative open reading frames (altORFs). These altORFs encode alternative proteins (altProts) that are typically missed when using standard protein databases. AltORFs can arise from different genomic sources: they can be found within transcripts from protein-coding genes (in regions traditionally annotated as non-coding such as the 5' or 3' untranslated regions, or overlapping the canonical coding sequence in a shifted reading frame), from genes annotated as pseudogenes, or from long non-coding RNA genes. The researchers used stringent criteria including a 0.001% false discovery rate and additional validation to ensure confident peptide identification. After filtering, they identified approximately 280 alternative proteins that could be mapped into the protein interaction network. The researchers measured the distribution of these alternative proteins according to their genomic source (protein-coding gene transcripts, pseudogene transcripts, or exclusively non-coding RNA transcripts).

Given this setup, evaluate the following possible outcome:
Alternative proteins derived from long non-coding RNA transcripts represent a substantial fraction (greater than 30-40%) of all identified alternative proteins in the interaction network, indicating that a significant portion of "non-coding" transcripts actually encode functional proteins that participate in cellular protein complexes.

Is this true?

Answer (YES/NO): NO